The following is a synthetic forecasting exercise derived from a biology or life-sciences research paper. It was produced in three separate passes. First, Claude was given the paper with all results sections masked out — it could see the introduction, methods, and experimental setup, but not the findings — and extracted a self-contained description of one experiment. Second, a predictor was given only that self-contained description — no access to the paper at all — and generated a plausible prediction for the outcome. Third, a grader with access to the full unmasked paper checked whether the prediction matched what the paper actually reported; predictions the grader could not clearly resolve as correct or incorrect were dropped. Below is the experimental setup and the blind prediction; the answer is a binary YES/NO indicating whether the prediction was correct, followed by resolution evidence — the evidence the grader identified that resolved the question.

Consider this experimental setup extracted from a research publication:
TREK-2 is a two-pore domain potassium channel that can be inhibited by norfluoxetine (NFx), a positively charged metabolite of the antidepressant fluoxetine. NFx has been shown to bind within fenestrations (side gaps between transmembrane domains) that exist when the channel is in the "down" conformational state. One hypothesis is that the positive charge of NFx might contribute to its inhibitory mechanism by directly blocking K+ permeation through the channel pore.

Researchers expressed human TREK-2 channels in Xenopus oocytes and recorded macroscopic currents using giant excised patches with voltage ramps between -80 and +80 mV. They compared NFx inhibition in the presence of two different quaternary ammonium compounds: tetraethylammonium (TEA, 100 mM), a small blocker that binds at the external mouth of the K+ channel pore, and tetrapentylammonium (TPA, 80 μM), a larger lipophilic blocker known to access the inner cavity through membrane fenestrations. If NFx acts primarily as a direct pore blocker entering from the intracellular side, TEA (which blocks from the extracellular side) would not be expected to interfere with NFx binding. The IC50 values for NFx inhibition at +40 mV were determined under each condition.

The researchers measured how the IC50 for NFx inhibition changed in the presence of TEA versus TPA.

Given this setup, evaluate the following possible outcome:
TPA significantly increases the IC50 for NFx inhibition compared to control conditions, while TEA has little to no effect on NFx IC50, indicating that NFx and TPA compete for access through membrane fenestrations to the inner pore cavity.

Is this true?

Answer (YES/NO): YES